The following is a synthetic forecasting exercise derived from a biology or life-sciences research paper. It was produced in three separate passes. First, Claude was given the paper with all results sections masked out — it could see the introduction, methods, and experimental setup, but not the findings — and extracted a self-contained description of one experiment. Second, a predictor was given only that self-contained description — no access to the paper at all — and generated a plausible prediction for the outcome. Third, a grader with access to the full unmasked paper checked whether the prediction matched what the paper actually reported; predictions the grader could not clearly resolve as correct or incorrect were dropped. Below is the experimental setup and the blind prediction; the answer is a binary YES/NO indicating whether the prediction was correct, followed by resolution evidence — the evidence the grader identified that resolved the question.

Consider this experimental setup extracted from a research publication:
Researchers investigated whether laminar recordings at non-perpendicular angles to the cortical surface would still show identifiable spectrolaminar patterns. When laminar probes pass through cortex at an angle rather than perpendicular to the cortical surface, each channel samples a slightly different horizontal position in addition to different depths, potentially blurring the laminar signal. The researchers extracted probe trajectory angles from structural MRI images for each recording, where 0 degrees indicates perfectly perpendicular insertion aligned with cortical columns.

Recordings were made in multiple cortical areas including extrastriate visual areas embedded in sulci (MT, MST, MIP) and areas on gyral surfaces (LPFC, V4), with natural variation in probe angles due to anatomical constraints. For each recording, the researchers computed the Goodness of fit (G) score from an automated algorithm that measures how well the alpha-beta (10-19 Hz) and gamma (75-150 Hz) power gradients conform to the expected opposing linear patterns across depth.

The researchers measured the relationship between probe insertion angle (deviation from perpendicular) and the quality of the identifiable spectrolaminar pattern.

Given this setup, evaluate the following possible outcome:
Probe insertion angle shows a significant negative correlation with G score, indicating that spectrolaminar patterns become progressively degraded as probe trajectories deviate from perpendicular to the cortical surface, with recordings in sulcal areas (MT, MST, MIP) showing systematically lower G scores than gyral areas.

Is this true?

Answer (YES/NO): NO